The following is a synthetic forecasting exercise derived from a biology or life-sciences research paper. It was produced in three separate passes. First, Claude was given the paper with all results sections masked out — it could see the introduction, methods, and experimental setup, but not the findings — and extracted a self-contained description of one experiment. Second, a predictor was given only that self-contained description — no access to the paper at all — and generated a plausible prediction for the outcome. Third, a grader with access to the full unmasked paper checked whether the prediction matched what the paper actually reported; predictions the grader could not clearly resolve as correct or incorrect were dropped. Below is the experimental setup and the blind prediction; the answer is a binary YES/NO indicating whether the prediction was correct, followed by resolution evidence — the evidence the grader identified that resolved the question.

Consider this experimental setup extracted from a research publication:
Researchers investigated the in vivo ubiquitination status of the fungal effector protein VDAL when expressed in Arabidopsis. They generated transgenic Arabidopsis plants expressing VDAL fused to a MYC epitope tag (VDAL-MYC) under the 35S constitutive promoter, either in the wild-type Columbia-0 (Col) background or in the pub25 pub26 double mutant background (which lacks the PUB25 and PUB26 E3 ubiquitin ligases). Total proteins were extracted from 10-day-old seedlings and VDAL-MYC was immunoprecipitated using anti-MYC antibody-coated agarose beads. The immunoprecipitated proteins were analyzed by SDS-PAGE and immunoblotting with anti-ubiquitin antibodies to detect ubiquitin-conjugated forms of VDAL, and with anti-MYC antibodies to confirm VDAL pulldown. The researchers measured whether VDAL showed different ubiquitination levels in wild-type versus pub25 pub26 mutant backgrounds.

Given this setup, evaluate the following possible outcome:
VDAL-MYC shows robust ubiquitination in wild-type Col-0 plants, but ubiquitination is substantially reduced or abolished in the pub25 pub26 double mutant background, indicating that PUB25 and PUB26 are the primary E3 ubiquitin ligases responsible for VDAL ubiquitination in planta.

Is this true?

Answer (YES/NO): NO